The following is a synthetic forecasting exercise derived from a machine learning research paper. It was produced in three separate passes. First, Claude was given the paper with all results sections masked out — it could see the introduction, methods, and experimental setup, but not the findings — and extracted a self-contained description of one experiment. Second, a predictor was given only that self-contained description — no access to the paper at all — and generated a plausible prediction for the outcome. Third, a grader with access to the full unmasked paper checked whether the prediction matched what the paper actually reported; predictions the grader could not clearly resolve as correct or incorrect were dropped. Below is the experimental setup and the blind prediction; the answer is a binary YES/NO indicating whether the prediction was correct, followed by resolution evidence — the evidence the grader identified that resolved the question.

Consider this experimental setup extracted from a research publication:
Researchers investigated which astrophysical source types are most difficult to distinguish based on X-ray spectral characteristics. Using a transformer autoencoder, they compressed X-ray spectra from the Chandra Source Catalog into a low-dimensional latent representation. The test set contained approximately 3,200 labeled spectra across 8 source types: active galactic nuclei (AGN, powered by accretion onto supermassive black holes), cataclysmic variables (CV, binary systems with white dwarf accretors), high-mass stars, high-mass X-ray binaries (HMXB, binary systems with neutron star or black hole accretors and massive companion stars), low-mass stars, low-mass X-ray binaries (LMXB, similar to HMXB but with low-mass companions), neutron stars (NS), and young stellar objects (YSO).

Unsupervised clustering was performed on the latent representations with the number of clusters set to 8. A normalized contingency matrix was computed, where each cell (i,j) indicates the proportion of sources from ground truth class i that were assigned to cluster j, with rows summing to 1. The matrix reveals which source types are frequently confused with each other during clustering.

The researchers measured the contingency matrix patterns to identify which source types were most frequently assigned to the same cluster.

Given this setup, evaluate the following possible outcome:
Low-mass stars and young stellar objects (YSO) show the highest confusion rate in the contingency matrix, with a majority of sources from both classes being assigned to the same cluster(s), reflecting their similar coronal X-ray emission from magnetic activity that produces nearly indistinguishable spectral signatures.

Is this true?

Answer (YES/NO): NO